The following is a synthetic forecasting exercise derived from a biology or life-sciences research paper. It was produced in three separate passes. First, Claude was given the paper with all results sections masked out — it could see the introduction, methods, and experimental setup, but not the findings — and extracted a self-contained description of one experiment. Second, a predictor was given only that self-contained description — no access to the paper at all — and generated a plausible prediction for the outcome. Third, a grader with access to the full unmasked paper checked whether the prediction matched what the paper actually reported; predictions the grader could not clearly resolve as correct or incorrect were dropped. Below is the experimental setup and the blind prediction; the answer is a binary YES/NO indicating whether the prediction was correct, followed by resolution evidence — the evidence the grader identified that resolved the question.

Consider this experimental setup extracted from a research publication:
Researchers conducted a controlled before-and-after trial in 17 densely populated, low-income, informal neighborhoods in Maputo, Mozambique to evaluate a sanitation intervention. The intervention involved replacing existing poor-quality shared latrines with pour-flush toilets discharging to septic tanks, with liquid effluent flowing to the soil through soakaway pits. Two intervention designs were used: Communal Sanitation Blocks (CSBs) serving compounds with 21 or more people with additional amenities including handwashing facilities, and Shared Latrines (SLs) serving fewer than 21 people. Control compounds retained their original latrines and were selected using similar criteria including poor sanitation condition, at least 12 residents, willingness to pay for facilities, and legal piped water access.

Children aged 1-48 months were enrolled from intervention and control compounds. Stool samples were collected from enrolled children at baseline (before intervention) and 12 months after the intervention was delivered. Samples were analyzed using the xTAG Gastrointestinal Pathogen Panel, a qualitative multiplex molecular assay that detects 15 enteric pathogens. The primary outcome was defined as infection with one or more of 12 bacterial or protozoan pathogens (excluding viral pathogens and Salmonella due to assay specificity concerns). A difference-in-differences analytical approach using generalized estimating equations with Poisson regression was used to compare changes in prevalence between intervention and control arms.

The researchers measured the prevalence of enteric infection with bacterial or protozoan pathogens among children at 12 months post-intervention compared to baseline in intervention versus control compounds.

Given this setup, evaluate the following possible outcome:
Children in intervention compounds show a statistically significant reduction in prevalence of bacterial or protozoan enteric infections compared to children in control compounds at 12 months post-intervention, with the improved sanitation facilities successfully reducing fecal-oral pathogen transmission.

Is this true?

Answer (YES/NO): NO